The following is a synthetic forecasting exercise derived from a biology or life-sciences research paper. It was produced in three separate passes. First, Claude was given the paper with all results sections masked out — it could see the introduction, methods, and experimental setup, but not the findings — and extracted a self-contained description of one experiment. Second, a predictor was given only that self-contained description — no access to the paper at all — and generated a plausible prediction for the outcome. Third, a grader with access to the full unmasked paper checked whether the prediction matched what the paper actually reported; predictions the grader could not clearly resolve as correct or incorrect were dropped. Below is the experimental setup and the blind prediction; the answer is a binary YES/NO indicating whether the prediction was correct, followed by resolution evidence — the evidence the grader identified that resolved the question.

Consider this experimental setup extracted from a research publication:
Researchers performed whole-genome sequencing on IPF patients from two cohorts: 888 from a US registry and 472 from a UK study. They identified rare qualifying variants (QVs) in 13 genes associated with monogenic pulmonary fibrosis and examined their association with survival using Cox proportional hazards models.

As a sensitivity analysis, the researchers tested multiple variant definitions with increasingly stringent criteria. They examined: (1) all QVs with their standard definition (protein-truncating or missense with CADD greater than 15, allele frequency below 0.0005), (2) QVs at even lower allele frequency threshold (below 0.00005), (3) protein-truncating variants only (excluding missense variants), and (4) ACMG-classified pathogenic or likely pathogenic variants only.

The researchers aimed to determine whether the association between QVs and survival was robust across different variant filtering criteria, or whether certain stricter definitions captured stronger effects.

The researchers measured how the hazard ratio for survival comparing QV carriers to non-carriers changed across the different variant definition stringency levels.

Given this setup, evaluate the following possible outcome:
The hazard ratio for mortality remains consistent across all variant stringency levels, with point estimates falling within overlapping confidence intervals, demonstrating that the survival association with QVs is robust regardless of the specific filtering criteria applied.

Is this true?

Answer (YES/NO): NO